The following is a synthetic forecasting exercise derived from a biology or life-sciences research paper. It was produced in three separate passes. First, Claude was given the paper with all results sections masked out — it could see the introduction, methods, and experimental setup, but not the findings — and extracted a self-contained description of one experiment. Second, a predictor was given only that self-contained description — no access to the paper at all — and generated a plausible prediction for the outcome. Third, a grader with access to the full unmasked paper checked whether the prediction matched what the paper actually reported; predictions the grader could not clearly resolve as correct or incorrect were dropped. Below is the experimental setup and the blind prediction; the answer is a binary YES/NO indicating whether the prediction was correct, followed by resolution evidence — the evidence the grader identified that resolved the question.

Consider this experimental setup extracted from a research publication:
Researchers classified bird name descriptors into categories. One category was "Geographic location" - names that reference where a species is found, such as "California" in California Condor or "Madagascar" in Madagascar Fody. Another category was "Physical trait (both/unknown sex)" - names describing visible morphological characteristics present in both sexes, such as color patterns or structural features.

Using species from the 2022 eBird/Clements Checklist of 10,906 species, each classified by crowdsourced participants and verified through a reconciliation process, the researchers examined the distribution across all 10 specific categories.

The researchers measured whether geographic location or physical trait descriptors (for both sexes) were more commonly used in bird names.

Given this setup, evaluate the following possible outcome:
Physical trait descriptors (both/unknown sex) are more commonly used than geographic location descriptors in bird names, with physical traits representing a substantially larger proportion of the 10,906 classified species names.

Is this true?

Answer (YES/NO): YES